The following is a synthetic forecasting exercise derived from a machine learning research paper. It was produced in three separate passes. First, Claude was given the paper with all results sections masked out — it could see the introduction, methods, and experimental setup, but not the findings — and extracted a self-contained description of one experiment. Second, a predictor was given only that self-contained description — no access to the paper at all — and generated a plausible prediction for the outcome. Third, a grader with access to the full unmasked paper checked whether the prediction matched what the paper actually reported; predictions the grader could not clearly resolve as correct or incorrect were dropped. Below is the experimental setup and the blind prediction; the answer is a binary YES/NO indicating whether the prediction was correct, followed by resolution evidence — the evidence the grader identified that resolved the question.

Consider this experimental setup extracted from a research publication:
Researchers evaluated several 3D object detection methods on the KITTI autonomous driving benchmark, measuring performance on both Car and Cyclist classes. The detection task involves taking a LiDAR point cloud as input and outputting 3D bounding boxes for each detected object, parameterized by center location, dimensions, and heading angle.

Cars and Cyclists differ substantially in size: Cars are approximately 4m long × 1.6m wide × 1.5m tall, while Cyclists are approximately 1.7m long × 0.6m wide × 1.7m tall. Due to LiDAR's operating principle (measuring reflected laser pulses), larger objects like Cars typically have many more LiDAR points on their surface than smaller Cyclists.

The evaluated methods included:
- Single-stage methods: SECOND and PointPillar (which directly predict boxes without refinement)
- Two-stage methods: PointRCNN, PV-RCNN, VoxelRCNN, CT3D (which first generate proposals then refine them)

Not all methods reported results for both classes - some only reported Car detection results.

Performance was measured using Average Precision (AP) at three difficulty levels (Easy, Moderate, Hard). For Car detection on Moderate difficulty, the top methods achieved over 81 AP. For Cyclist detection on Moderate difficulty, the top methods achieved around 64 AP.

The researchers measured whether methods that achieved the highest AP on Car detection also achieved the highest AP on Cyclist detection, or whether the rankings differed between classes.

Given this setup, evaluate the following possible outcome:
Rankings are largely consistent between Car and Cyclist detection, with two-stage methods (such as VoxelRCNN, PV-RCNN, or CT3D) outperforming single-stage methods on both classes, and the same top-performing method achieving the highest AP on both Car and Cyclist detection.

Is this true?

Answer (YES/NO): NO